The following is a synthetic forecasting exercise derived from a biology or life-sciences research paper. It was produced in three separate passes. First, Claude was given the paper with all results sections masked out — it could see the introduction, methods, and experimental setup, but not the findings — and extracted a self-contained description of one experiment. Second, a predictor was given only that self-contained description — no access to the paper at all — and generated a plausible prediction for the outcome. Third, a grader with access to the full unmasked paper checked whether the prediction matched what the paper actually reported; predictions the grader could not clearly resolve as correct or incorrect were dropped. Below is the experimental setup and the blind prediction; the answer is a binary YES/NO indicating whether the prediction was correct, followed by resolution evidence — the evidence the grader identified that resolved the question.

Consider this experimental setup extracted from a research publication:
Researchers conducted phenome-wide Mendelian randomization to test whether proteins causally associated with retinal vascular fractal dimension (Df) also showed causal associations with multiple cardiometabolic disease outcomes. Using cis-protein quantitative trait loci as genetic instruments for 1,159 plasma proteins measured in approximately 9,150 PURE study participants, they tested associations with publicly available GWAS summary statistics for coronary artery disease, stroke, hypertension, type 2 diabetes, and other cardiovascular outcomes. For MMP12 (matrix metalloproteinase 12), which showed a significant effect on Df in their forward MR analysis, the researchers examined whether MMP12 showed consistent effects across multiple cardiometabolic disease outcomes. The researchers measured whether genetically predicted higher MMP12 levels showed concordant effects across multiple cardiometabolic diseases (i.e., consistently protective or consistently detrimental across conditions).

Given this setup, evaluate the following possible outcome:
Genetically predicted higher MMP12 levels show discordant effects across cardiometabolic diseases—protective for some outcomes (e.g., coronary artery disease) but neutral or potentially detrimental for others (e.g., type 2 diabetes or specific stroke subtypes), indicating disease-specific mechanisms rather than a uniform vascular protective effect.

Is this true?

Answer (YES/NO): NO